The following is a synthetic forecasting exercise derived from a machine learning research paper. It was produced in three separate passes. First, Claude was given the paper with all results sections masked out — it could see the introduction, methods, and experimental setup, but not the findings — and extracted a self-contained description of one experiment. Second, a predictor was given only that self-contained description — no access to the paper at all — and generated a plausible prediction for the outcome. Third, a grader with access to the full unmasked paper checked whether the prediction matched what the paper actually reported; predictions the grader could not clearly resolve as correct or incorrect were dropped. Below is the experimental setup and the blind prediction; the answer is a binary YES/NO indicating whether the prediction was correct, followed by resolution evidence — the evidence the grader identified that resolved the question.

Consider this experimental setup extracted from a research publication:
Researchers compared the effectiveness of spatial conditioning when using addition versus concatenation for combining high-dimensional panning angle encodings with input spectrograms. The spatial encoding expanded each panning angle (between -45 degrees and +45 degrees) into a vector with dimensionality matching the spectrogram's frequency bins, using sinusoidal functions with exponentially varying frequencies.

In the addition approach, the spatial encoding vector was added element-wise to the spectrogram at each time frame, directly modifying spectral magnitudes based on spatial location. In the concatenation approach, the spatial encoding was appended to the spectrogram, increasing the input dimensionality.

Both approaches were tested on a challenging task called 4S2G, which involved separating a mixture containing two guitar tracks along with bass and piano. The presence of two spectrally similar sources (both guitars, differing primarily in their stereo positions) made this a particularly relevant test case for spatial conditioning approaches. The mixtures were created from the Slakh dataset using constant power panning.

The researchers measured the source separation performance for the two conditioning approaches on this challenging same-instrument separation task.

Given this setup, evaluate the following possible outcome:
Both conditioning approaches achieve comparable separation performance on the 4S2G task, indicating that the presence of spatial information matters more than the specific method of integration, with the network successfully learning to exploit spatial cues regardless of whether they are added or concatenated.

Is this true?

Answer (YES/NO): NO